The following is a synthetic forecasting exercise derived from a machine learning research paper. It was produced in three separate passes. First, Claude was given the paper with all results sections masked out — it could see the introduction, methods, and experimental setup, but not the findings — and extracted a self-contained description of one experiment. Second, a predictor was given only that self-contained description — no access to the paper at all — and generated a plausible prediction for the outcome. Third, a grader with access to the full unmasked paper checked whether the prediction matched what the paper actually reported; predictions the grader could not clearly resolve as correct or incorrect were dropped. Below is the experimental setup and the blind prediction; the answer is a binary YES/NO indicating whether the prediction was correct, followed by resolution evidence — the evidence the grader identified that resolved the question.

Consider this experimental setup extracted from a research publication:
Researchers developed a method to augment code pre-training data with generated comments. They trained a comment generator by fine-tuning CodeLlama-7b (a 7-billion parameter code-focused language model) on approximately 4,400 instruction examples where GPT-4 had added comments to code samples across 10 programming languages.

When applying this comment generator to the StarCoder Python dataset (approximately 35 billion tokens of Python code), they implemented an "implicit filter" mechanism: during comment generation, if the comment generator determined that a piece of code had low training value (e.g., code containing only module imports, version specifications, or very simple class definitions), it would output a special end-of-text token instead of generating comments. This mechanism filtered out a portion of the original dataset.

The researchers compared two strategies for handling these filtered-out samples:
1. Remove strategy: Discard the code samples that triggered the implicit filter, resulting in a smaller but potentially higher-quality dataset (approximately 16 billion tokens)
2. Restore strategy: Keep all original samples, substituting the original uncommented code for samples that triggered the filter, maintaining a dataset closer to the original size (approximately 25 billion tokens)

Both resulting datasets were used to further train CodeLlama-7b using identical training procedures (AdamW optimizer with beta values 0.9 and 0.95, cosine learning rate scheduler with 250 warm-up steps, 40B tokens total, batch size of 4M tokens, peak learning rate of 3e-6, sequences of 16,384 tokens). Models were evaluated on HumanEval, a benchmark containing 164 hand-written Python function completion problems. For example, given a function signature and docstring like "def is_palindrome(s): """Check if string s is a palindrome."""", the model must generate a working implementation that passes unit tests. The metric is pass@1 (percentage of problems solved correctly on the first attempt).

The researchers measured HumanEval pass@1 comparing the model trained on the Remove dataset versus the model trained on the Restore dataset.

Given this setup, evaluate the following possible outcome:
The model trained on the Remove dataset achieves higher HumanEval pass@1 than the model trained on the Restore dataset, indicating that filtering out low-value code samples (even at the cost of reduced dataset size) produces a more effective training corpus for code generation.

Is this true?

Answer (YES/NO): YES